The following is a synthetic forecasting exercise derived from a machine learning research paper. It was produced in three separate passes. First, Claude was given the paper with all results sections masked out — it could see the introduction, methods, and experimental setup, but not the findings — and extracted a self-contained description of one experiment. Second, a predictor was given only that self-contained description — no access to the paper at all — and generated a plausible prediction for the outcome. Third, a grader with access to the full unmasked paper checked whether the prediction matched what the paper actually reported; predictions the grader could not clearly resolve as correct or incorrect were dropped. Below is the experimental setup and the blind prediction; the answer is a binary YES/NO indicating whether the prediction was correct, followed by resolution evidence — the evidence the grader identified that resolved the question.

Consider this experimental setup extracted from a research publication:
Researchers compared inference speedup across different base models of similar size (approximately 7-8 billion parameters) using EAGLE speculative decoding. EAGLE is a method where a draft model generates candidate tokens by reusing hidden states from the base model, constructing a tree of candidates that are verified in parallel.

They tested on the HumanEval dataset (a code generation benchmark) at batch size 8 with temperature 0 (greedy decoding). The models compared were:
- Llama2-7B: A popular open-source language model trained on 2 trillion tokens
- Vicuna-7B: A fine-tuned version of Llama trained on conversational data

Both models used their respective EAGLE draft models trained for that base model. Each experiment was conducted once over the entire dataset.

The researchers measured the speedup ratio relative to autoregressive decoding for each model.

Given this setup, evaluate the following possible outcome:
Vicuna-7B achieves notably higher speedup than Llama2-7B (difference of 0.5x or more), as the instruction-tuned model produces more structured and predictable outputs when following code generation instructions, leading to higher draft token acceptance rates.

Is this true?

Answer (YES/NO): NO